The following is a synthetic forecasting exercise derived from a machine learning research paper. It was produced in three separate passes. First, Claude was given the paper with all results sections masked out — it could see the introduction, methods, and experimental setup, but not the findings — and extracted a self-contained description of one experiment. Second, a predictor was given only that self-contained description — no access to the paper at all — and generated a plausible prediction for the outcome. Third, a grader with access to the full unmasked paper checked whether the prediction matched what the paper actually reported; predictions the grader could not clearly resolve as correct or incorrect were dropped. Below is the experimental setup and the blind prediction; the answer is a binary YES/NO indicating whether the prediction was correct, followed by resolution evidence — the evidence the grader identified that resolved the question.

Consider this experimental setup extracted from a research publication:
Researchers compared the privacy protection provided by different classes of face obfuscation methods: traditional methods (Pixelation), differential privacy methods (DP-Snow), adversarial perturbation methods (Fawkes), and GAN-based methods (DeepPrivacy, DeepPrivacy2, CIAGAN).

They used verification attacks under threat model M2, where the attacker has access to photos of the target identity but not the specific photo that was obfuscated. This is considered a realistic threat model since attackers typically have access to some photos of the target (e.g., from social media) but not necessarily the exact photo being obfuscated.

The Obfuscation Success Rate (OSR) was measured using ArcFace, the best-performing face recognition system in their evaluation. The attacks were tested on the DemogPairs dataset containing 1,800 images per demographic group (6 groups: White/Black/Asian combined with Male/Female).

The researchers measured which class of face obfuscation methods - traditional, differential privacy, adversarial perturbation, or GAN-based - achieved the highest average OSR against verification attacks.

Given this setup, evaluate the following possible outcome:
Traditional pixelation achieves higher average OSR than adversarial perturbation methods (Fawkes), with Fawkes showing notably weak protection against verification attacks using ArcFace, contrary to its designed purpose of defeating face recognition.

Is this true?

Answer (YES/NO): YES